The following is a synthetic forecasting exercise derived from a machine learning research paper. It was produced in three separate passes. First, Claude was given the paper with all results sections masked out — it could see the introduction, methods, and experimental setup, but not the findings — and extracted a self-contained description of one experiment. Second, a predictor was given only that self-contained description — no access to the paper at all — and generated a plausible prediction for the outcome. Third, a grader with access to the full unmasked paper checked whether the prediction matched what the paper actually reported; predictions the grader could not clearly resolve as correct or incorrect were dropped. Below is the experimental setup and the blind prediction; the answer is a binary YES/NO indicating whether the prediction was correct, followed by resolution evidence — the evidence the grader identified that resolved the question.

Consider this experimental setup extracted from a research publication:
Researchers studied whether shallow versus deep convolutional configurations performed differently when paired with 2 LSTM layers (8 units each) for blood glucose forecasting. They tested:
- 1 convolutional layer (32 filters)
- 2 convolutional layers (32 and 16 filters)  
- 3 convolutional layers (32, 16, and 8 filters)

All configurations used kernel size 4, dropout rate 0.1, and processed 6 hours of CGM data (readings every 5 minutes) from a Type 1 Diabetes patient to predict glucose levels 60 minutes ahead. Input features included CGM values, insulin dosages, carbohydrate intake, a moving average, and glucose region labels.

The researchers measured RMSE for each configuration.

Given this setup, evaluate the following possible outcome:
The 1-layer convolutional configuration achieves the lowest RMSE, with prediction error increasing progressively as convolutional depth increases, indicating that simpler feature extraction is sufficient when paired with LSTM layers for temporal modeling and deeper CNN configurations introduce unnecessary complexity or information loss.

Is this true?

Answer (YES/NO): NO